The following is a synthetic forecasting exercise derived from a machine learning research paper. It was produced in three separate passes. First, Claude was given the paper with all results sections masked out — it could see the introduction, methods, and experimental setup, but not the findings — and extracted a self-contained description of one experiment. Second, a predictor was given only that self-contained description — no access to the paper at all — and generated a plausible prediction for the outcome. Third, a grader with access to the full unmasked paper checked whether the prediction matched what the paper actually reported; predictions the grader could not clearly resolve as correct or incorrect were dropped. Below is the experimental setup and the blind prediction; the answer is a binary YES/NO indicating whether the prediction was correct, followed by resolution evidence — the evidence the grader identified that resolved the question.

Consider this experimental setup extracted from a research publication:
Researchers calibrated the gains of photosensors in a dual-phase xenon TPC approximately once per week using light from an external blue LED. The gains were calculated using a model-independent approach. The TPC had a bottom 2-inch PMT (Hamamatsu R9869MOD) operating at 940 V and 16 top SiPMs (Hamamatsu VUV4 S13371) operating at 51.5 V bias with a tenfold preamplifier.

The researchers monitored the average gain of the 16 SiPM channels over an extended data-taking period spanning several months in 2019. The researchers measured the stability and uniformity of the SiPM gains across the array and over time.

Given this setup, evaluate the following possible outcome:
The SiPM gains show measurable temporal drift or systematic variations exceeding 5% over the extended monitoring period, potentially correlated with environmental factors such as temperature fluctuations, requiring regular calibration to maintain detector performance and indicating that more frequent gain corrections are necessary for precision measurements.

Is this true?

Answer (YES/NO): NO